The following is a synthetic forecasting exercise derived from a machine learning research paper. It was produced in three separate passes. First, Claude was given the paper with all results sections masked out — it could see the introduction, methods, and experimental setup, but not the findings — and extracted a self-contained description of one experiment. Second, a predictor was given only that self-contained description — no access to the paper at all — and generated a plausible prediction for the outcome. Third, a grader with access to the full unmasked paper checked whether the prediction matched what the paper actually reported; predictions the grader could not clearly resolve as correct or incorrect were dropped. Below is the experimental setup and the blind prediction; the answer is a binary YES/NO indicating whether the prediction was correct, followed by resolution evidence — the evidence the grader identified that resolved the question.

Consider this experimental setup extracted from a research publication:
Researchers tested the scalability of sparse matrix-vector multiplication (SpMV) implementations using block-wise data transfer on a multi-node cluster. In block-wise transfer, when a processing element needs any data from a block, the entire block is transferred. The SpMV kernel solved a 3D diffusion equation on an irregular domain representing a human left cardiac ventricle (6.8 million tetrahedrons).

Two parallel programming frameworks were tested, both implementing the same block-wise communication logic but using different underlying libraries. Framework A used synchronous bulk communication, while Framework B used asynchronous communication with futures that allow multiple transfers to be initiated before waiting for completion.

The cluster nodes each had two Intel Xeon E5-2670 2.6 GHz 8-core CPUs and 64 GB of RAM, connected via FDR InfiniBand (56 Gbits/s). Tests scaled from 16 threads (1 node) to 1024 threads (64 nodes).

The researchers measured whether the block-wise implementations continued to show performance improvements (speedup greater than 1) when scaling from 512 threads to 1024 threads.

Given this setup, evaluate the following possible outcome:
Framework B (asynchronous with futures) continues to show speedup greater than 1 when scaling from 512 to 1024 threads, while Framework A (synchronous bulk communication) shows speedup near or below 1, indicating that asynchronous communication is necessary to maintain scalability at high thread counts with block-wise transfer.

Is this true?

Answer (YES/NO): NO